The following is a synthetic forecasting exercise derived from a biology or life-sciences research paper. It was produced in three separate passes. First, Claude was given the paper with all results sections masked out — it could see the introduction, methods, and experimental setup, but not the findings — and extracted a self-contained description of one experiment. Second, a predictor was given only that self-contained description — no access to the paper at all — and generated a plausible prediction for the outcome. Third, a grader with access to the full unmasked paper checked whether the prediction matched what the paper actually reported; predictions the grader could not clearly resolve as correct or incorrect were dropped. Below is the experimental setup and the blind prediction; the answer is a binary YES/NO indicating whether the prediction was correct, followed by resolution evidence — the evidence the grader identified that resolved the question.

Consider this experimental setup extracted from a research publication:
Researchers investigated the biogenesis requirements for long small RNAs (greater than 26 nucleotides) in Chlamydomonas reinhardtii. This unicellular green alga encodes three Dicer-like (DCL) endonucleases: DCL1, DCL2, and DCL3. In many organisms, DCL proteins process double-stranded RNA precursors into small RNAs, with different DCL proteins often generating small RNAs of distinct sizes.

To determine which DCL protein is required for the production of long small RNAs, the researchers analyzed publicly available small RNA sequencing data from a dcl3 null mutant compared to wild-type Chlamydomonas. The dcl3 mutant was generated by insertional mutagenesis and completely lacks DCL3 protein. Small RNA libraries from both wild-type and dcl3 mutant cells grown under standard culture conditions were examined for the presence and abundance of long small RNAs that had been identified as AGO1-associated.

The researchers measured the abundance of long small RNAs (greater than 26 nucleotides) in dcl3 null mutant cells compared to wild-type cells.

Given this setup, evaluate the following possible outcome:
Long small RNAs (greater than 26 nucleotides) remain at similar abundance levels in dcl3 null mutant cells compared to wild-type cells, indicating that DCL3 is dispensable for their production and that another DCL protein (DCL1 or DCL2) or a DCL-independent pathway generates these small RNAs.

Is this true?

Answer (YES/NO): YES